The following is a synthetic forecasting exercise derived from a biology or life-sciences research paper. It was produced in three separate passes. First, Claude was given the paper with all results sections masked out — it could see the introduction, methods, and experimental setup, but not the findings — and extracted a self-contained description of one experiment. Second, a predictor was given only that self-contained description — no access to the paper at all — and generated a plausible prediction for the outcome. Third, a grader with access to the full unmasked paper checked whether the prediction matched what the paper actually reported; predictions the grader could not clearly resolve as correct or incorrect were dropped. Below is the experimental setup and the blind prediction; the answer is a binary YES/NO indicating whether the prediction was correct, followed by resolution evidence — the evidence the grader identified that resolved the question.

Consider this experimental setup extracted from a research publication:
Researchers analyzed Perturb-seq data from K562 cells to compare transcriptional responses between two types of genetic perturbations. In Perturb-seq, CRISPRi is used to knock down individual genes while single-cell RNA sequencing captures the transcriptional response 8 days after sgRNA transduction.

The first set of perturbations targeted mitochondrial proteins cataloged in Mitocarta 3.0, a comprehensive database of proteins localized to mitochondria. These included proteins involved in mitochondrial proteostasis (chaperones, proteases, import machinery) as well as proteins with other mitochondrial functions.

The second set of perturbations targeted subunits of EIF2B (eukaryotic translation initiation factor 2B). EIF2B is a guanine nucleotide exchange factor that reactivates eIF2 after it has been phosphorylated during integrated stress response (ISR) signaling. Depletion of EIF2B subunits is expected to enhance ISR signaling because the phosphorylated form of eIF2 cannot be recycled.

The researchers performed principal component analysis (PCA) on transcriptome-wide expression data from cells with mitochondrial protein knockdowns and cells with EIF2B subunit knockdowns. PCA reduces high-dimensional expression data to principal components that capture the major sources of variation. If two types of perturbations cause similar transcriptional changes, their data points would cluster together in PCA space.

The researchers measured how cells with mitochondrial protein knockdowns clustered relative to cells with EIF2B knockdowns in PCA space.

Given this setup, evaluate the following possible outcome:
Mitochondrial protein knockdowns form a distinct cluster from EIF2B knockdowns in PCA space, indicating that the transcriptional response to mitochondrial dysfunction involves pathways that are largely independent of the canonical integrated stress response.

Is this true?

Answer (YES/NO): NO